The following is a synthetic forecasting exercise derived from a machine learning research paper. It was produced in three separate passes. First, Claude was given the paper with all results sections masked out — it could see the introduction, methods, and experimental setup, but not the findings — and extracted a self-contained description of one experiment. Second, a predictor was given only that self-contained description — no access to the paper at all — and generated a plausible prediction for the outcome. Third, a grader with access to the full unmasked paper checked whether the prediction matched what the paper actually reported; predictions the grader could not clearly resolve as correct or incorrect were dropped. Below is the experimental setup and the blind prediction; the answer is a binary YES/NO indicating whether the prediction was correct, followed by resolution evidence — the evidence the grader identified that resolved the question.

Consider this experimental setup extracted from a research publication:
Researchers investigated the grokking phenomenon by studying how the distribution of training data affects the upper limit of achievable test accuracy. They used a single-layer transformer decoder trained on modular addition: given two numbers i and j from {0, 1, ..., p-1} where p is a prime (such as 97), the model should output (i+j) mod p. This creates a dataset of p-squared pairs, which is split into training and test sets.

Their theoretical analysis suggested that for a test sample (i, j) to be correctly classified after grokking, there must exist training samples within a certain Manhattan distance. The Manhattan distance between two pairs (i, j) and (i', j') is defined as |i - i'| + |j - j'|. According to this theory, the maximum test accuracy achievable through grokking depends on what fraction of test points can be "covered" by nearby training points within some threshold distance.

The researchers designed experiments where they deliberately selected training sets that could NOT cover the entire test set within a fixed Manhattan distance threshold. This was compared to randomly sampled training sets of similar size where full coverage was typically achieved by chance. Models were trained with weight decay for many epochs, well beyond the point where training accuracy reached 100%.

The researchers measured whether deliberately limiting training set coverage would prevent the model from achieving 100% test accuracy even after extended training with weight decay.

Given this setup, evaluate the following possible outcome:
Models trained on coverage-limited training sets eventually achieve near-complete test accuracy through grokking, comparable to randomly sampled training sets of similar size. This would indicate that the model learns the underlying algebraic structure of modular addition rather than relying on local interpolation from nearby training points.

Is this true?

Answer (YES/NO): NO